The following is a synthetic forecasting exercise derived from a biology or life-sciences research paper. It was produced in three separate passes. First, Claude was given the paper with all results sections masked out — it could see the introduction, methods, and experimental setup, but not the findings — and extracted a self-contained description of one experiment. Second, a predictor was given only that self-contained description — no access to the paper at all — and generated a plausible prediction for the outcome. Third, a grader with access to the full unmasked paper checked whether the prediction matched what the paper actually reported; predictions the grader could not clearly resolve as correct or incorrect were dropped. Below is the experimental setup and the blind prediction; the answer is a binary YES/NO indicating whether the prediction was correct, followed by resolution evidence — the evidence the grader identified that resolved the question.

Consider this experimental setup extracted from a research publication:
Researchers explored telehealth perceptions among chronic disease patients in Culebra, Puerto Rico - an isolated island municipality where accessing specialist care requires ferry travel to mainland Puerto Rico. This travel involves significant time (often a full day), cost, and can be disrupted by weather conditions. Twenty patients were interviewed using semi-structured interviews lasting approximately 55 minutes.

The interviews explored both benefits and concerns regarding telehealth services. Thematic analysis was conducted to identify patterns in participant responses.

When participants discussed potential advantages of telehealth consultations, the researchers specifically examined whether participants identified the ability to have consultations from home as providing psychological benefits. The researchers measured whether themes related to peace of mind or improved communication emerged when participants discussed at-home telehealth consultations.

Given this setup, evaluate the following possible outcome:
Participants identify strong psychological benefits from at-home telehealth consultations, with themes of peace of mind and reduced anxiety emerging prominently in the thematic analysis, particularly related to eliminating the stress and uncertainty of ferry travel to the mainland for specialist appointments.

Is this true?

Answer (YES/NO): NO